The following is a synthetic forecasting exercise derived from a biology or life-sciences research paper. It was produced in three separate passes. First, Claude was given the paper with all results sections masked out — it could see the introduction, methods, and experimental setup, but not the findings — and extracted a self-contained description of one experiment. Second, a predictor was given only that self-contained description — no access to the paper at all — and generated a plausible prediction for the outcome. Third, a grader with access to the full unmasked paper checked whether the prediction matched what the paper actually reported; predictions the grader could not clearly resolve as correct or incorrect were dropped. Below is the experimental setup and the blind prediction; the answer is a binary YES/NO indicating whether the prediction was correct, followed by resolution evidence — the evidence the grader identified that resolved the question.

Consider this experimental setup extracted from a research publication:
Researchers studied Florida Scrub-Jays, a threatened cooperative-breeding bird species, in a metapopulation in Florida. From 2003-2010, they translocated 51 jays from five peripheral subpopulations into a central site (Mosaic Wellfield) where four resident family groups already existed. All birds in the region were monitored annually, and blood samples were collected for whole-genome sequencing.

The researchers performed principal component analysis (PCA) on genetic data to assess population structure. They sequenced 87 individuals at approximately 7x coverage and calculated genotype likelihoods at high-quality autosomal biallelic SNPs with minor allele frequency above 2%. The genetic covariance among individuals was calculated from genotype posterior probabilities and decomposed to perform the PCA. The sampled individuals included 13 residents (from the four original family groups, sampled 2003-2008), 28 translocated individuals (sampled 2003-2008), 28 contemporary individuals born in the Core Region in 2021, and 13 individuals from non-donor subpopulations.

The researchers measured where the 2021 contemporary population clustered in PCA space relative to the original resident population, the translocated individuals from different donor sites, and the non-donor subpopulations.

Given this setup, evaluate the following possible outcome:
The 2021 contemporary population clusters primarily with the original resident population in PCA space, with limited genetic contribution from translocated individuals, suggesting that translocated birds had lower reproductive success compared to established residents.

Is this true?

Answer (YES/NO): NO